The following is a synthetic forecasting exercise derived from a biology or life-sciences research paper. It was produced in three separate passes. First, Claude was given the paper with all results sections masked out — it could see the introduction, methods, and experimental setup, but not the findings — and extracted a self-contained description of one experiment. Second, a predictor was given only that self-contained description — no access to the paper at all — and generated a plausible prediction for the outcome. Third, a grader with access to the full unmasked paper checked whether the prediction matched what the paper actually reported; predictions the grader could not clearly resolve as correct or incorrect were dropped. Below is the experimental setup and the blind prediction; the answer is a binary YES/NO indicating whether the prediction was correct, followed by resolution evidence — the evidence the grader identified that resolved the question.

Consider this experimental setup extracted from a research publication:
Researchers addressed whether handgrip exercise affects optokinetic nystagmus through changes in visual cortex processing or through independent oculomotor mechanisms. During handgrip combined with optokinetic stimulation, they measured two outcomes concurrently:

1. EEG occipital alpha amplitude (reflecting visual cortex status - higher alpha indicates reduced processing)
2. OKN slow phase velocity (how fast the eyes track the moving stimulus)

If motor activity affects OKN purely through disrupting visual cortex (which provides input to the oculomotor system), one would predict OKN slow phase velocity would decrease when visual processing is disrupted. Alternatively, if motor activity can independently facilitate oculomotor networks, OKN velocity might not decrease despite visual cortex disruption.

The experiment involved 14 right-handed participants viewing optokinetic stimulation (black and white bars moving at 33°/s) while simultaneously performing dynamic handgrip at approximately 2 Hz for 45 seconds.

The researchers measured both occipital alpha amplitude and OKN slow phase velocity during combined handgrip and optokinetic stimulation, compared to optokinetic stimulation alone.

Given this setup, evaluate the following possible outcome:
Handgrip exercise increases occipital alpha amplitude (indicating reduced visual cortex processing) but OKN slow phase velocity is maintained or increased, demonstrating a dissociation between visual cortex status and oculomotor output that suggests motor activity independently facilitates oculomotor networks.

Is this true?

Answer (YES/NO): YES